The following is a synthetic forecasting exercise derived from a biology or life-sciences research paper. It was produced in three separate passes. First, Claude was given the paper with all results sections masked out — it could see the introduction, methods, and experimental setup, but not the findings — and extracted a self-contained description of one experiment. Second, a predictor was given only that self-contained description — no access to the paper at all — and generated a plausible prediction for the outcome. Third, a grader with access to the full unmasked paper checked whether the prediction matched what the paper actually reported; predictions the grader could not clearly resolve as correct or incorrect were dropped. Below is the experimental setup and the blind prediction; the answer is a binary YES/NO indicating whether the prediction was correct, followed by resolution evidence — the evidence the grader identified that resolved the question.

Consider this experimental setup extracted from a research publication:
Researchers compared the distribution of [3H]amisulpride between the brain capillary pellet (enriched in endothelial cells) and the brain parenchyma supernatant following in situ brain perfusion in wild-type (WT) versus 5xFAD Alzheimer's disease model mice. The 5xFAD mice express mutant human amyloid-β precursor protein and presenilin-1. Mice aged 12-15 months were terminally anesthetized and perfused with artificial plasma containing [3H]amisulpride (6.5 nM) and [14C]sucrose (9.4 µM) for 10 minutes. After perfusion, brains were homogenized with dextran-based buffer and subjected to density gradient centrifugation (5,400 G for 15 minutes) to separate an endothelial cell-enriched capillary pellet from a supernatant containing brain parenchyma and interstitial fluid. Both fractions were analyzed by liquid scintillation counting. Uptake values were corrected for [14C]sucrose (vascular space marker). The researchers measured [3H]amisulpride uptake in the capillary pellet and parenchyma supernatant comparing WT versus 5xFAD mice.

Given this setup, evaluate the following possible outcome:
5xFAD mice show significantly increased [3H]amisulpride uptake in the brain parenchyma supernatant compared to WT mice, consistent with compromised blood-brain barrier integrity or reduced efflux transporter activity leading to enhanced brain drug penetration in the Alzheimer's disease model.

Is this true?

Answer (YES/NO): YES